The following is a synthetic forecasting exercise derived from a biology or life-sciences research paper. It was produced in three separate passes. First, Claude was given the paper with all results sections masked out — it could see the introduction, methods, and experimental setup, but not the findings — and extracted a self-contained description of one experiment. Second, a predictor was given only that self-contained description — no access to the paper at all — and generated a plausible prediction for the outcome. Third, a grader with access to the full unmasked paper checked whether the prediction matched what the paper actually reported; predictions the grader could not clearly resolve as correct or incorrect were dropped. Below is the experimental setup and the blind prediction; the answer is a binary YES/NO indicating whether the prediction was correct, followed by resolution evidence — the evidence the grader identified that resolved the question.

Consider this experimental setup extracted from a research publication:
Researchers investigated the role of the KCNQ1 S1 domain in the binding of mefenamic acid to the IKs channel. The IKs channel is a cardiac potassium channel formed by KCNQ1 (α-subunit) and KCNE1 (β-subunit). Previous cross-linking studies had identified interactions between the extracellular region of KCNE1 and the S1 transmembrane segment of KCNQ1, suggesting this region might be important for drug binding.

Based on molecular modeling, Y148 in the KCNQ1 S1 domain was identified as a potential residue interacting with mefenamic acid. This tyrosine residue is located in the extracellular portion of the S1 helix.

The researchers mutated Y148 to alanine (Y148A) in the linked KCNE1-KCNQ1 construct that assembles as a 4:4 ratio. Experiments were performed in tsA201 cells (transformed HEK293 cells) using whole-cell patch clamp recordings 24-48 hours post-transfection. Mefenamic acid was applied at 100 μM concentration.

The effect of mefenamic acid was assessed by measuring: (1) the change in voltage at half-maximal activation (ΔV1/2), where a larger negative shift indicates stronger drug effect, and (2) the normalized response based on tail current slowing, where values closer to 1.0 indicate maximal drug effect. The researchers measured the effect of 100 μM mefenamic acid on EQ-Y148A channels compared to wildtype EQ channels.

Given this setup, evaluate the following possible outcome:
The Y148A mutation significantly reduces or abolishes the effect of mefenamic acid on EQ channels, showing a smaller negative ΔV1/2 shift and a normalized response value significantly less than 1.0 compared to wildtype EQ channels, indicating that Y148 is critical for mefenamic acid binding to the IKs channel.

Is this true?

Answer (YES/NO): NO